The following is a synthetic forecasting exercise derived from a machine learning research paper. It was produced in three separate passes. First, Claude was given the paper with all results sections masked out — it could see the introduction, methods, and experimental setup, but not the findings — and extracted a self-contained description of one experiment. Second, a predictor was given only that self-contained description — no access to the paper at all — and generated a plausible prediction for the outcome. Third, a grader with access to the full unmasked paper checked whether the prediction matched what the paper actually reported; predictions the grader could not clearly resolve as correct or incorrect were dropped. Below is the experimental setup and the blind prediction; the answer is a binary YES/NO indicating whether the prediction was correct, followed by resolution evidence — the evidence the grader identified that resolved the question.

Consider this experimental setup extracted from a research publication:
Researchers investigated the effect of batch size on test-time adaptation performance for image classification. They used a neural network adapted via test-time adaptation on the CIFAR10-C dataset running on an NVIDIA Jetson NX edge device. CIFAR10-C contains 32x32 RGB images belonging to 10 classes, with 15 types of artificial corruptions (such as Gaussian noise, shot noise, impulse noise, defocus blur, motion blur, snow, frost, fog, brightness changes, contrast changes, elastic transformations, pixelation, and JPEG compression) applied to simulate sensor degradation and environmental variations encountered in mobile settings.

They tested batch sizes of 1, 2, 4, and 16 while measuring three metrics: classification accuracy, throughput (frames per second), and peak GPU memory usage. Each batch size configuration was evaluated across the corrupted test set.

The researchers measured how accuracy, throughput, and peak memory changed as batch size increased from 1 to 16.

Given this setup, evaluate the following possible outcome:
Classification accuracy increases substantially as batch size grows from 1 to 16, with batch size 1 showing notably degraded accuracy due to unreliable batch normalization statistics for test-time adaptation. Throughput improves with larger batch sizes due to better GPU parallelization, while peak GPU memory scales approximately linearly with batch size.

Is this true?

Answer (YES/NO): NO